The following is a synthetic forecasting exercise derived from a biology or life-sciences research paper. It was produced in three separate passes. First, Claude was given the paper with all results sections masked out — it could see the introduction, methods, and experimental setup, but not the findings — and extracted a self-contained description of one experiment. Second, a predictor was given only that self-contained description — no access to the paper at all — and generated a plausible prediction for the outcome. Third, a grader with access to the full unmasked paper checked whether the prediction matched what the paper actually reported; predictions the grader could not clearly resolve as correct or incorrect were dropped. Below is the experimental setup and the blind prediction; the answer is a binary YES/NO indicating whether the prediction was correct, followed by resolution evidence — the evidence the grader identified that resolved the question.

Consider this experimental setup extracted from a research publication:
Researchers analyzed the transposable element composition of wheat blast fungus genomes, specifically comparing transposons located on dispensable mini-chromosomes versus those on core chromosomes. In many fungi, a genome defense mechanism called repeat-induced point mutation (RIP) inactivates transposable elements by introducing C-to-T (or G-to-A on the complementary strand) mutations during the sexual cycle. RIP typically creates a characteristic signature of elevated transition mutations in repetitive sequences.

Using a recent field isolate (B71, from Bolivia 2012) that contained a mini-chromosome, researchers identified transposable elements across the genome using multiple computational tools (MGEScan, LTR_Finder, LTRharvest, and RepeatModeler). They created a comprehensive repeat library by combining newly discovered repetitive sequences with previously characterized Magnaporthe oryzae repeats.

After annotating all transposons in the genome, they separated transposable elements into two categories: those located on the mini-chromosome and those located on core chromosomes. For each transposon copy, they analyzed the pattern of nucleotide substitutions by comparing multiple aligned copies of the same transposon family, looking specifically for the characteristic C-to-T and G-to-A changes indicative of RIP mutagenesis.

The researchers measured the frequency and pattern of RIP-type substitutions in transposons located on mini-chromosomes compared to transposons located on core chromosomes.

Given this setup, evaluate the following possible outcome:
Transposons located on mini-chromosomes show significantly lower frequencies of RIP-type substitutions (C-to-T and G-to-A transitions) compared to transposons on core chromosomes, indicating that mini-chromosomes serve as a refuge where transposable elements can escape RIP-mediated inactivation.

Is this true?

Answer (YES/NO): YES